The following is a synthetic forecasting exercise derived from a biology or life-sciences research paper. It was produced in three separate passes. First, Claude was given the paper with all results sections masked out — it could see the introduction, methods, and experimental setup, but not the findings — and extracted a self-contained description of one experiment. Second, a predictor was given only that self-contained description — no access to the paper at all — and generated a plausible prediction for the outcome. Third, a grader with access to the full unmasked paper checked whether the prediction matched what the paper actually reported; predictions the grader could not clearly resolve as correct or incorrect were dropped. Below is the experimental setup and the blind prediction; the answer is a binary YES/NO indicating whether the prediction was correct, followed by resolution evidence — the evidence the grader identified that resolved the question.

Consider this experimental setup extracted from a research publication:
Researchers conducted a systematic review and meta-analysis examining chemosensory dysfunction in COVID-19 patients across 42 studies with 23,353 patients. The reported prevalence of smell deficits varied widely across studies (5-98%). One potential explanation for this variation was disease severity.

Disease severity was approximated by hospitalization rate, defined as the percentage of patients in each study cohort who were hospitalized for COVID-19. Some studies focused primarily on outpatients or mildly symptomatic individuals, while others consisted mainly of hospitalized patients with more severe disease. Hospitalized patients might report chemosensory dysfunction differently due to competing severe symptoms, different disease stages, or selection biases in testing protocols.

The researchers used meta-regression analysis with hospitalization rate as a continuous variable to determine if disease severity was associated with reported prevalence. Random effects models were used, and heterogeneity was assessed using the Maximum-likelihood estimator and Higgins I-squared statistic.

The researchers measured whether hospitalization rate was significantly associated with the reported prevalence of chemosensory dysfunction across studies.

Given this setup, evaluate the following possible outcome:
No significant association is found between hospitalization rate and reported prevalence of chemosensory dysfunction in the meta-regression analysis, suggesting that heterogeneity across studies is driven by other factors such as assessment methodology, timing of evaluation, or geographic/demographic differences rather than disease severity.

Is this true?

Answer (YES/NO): NO